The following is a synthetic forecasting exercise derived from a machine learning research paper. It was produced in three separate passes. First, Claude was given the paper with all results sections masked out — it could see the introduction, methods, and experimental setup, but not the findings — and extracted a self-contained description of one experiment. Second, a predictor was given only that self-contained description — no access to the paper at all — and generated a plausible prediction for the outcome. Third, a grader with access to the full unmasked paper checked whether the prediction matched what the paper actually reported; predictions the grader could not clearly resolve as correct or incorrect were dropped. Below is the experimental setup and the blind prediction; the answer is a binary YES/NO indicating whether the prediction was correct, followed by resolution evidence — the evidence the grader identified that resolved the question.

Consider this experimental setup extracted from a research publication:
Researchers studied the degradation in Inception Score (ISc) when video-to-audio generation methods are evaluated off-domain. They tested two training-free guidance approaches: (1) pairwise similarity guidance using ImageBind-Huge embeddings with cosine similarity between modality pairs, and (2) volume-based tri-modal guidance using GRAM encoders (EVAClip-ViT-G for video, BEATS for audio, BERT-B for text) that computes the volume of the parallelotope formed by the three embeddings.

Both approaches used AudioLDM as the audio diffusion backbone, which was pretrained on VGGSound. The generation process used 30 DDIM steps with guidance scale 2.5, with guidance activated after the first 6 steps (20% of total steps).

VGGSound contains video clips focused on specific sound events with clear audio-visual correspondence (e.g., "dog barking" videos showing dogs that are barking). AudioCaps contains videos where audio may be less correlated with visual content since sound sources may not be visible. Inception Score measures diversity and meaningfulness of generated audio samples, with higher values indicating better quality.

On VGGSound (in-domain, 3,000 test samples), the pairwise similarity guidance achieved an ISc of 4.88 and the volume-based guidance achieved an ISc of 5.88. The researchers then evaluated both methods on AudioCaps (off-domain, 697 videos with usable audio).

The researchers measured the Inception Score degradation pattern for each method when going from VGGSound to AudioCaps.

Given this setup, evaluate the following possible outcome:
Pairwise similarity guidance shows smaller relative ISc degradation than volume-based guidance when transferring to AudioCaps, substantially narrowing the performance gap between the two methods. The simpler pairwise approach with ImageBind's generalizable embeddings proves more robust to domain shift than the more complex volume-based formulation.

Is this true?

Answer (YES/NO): YES